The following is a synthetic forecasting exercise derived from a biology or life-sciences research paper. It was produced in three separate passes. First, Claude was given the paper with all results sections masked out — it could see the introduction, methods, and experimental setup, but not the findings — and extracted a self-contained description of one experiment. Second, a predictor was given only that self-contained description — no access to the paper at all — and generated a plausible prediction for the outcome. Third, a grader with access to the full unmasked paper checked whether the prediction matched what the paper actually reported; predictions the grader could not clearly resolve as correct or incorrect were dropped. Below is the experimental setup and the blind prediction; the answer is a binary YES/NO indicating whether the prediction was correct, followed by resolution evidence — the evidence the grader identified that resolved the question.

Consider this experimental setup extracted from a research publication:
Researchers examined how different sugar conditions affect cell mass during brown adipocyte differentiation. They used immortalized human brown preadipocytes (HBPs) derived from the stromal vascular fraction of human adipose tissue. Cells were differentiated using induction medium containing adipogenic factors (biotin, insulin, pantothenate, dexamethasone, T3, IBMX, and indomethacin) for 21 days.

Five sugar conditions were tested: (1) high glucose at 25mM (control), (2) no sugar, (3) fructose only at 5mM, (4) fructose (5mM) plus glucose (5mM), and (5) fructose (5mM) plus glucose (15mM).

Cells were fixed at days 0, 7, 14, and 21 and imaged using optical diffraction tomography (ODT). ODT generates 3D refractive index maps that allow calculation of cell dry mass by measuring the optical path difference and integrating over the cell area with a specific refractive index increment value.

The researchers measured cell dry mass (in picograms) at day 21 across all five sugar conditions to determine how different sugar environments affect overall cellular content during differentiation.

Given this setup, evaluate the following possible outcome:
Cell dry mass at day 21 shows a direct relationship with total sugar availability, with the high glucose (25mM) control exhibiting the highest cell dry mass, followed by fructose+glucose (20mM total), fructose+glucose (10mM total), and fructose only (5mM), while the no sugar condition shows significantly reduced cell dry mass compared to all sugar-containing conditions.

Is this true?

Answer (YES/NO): NO